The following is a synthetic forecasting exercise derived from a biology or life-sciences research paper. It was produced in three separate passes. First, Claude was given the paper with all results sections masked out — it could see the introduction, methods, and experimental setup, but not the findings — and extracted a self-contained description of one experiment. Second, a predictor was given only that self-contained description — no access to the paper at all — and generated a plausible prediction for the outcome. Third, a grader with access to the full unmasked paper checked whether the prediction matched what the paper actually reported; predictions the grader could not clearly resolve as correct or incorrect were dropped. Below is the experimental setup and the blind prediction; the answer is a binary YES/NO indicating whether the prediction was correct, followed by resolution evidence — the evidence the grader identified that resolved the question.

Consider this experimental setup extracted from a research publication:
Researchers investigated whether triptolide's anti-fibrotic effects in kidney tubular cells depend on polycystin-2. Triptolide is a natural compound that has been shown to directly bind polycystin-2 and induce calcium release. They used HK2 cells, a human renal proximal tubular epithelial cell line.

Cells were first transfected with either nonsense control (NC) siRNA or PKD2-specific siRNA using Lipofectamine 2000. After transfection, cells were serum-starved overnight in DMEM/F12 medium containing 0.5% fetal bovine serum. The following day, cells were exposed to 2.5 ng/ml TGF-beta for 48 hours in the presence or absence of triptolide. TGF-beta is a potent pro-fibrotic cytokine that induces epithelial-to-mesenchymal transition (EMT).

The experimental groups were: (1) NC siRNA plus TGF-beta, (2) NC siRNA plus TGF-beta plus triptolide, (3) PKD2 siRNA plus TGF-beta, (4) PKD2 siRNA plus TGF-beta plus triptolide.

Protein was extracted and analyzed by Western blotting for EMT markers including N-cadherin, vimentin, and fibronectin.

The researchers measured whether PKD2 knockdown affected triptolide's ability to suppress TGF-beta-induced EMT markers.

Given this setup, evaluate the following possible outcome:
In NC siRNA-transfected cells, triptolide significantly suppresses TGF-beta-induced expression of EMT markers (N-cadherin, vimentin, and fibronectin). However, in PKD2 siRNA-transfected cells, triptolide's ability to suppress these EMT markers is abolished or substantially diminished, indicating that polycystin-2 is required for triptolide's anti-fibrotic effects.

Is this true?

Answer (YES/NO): YES